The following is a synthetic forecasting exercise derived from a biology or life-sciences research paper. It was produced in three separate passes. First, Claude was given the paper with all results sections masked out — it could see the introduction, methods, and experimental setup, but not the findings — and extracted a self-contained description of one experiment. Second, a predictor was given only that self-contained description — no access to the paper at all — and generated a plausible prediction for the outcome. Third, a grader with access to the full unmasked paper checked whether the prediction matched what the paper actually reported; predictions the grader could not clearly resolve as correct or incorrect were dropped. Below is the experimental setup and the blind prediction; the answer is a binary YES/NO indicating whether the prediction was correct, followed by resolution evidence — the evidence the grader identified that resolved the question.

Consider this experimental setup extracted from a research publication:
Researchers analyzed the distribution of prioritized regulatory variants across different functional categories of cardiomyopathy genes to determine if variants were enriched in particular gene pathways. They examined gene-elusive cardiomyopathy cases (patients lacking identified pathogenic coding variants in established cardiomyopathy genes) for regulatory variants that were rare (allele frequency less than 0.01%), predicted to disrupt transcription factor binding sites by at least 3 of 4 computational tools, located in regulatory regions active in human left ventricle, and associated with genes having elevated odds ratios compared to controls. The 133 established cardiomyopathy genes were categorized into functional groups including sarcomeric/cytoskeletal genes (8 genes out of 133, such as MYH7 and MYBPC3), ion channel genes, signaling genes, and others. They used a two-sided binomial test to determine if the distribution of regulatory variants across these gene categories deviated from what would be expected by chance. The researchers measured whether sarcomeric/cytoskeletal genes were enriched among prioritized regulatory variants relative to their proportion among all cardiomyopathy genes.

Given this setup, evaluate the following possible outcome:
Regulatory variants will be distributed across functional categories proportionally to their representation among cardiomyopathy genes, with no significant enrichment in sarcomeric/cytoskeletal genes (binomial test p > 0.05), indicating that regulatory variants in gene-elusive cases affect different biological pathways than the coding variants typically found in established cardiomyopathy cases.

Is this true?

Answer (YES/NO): NO